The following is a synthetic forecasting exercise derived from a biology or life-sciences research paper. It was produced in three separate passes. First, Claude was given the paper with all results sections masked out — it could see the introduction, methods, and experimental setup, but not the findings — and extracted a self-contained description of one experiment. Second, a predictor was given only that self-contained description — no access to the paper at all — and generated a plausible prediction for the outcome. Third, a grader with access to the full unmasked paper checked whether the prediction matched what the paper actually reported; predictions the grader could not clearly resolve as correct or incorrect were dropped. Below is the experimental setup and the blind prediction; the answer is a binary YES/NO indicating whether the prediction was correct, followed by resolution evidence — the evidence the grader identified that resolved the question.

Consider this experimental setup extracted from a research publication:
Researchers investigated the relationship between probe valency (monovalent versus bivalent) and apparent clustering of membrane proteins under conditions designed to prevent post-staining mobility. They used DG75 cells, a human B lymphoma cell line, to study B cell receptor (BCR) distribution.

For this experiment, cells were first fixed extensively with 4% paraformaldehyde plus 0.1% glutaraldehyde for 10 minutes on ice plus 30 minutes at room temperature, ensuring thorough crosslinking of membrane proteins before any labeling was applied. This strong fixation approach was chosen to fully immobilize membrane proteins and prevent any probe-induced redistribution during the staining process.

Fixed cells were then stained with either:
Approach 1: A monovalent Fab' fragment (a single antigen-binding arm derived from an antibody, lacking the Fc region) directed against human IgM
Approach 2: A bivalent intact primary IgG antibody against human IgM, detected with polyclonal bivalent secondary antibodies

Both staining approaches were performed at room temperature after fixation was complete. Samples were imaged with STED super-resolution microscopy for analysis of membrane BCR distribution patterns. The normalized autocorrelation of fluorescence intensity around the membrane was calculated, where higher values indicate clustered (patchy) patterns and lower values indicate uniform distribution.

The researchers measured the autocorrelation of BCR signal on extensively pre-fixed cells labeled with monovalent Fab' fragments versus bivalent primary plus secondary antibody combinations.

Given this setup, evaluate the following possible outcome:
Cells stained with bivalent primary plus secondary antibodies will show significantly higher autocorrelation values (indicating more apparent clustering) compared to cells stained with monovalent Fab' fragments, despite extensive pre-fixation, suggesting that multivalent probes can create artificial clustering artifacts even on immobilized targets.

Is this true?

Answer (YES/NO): NO